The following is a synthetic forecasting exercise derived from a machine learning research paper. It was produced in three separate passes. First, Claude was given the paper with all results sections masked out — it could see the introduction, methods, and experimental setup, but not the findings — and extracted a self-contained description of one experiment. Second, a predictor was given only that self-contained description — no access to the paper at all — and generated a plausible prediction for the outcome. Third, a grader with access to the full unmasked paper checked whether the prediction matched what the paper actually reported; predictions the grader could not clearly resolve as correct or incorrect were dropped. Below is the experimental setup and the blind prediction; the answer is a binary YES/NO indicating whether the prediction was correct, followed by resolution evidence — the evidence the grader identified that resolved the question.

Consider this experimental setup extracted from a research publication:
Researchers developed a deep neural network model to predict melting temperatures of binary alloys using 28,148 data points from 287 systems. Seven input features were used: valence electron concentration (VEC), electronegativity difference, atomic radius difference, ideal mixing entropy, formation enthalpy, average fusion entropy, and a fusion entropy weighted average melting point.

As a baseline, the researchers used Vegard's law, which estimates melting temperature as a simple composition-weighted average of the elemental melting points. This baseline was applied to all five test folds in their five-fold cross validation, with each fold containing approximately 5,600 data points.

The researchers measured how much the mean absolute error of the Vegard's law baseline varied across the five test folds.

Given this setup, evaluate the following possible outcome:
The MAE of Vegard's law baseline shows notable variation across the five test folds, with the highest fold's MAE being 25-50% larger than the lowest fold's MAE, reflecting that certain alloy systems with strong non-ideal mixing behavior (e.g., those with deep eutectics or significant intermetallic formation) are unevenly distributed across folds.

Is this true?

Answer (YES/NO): YES